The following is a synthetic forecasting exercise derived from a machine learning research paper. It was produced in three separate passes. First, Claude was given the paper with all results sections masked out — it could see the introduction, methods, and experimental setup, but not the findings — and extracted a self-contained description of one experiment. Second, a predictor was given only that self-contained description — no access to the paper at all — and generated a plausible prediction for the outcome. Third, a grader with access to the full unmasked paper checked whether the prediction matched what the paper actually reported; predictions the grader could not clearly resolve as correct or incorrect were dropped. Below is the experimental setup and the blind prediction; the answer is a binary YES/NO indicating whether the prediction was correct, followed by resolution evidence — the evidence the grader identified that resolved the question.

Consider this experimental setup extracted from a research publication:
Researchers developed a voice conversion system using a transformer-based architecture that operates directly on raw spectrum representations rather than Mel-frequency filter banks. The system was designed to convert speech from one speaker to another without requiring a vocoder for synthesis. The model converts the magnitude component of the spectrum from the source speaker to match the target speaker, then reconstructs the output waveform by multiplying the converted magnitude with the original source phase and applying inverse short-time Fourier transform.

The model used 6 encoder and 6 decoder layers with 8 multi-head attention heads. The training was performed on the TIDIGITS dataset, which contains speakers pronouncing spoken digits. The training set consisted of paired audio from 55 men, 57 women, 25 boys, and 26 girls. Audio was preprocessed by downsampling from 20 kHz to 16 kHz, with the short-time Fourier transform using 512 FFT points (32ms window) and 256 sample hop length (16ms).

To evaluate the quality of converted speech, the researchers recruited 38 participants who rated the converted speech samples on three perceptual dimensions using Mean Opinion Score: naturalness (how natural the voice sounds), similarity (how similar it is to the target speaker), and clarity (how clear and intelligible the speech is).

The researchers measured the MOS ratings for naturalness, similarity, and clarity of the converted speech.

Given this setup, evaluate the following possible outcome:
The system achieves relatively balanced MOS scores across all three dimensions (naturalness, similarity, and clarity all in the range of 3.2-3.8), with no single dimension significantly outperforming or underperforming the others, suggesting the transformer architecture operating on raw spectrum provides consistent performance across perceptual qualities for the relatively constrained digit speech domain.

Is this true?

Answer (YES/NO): NO